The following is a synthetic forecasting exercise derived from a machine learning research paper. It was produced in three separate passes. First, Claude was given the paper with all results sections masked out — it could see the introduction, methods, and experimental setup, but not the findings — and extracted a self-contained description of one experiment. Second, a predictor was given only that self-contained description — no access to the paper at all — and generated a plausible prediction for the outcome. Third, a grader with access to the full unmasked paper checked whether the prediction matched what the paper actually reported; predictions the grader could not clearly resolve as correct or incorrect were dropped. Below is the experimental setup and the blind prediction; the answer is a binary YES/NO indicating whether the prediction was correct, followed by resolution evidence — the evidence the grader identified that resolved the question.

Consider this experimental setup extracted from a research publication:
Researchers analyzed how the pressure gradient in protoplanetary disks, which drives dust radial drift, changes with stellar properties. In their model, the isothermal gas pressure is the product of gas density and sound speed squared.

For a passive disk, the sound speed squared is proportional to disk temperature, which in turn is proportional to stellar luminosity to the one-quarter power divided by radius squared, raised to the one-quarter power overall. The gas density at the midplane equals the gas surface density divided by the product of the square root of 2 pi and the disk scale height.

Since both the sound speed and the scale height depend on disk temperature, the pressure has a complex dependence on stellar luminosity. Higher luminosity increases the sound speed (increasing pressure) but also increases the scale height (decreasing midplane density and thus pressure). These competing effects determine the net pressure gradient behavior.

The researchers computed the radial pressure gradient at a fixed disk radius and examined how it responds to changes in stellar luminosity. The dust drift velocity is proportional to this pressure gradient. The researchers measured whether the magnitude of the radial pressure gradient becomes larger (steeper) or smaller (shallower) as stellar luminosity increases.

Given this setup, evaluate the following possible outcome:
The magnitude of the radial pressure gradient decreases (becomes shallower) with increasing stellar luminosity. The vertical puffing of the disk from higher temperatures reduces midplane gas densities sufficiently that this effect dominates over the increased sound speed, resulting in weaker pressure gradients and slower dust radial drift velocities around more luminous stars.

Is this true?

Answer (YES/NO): NO